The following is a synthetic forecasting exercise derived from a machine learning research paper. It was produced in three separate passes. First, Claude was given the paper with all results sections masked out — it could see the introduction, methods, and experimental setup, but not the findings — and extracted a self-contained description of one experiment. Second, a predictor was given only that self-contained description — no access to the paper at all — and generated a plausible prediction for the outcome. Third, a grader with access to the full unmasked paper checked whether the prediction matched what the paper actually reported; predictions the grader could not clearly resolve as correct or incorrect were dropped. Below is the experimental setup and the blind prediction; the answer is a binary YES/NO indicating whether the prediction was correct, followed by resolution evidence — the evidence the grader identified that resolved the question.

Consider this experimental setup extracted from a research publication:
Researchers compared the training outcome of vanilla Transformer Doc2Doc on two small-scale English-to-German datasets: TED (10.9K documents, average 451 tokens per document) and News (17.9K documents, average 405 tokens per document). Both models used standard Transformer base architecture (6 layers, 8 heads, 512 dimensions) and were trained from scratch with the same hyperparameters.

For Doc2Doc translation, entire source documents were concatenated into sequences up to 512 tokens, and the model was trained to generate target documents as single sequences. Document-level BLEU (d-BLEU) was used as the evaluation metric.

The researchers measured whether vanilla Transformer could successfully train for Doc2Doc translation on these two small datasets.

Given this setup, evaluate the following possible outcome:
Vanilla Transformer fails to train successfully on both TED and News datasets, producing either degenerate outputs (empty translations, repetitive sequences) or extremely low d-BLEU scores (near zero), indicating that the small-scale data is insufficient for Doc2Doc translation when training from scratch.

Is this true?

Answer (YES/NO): YES